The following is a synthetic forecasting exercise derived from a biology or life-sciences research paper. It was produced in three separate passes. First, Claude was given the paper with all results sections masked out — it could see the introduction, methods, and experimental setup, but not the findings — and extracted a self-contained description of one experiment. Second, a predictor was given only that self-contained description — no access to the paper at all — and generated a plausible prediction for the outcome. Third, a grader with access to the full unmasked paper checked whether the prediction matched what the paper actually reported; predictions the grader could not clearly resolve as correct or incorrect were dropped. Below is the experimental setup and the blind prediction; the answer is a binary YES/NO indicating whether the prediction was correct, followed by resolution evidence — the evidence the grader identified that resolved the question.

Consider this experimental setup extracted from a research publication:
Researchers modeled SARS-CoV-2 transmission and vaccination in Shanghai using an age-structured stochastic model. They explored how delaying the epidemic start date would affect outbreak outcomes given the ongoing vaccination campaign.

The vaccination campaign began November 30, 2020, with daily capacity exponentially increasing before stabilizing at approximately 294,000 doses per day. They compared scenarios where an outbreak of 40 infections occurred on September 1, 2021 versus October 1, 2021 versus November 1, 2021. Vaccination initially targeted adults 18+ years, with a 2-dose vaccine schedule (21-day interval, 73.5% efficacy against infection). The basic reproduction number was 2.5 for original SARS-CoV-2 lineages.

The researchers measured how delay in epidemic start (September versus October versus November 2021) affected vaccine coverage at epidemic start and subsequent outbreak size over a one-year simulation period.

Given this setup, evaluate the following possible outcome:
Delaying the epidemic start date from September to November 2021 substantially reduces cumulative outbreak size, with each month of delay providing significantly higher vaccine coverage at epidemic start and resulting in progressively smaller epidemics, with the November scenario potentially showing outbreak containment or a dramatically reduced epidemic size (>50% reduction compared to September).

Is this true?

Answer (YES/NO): NO